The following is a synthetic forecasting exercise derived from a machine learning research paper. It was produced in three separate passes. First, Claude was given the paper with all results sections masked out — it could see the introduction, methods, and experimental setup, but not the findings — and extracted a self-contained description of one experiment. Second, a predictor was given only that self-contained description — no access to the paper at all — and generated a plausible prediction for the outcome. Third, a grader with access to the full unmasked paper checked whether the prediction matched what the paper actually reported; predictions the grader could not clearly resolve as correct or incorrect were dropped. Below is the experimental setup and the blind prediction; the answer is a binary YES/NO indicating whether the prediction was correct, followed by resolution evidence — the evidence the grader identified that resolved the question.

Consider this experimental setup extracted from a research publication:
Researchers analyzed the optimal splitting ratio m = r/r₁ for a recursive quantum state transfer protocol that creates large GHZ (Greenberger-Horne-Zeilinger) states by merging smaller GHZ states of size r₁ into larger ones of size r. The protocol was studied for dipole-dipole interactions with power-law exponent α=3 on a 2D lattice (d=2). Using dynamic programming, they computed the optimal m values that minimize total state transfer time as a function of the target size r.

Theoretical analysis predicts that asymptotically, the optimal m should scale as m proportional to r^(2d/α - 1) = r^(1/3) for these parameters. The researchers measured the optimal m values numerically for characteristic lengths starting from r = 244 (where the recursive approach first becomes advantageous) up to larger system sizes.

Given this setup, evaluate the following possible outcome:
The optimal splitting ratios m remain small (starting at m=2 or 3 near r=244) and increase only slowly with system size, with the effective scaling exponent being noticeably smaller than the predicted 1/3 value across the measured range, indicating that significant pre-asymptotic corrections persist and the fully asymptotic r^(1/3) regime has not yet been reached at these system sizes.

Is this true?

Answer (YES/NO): NO